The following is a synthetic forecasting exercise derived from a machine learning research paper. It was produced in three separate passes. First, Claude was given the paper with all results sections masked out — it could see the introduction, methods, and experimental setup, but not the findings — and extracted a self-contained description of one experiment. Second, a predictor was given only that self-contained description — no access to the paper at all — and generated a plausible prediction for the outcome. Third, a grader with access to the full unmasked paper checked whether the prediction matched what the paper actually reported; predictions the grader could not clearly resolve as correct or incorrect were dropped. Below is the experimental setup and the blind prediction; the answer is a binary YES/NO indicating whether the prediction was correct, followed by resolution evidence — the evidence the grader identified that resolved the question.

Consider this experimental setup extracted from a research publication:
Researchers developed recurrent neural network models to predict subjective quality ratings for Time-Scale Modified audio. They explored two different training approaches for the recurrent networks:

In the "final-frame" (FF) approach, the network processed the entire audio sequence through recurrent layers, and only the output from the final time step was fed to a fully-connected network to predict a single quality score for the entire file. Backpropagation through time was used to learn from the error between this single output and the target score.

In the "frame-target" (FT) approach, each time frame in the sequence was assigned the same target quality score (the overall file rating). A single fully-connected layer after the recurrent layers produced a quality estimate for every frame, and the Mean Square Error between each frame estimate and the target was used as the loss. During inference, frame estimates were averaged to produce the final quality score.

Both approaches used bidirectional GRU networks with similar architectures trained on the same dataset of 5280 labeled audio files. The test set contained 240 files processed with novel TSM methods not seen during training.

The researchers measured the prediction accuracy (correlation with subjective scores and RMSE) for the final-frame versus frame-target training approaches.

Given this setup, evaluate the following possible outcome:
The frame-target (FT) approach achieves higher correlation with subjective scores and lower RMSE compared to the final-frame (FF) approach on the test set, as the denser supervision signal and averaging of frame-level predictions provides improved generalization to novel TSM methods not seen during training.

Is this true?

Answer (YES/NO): YES